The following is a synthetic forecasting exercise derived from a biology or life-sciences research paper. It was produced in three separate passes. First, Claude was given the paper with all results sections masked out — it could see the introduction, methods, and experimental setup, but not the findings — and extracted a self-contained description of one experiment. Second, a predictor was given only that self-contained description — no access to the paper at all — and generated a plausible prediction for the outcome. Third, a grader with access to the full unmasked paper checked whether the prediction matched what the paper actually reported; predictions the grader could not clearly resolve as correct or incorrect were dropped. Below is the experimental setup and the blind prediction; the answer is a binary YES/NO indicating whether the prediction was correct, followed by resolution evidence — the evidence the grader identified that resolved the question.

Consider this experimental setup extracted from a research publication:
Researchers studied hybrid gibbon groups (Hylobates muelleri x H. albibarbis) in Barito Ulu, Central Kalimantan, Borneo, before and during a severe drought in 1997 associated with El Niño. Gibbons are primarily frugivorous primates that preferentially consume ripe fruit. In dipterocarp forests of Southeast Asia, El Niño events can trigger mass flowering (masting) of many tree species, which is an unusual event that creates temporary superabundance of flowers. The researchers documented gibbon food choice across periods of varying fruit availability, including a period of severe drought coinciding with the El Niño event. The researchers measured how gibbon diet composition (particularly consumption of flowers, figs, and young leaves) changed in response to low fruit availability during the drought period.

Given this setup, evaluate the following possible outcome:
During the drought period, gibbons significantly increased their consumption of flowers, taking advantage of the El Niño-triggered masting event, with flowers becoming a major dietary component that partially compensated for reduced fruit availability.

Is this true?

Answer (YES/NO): YES